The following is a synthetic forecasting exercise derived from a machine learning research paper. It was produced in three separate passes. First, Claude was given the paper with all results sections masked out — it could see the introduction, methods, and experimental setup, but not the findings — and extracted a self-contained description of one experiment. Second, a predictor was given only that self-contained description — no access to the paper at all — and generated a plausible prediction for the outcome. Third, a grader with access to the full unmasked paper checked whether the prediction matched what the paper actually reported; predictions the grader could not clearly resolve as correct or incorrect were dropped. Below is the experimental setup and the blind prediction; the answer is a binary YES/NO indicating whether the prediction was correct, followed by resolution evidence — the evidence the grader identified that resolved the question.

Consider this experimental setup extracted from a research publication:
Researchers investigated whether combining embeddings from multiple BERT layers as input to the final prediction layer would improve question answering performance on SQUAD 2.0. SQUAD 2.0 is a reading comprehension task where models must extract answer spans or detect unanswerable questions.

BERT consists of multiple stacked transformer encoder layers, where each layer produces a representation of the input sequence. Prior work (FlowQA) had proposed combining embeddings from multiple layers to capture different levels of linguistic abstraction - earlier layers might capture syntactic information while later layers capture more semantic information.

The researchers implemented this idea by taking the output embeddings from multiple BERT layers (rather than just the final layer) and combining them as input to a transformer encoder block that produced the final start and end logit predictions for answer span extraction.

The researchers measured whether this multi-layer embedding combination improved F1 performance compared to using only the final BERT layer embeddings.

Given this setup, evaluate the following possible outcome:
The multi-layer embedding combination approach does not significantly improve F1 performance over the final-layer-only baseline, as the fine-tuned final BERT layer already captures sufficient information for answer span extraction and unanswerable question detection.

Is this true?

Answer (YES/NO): NO